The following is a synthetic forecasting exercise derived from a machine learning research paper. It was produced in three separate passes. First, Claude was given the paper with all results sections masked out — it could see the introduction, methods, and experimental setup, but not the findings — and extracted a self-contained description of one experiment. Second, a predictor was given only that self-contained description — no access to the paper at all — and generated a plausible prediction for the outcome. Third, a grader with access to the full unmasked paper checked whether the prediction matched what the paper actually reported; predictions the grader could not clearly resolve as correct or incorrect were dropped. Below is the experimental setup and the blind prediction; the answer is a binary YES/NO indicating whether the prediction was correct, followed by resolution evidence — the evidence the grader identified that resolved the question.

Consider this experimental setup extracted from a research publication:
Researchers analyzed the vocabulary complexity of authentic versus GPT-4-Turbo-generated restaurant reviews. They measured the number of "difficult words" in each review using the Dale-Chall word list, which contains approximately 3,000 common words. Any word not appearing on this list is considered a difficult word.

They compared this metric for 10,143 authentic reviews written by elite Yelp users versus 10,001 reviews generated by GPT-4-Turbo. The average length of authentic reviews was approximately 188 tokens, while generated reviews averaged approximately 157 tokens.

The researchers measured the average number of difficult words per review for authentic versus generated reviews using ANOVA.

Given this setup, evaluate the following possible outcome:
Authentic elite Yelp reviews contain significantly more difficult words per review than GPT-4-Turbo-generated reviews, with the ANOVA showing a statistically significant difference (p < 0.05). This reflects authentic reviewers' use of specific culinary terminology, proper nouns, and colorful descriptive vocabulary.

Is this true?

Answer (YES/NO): NO